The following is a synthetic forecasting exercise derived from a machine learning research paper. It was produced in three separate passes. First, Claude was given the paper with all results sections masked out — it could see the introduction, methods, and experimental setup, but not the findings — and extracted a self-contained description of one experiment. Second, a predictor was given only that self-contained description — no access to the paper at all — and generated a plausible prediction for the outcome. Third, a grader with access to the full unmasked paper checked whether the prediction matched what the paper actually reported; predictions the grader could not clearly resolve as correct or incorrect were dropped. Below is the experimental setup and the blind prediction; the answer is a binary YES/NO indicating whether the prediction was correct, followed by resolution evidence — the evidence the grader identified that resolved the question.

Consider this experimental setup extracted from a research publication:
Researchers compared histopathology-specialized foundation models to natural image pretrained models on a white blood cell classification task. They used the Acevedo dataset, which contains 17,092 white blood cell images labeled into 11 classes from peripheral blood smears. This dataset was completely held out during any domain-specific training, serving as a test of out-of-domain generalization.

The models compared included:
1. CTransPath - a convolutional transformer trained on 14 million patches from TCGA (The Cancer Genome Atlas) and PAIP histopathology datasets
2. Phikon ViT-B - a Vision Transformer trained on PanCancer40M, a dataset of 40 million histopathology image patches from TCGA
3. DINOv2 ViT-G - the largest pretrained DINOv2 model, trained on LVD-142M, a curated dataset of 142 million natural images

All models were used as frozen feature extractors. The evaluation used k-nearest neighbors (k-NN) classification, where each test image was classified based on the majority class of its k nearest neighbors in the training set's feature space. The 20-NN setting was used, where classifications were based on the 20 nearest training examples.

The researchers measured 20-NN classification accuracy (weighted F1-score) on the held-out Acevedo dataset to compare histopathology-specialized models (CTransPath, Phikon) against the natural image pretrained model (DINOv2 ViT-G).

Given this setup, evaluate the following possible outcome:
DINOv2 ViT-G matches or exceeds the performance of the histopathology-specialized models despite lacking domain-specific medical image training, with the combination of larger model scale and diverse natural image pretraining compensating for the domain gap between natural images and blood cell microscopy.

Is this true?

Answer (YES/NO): NO